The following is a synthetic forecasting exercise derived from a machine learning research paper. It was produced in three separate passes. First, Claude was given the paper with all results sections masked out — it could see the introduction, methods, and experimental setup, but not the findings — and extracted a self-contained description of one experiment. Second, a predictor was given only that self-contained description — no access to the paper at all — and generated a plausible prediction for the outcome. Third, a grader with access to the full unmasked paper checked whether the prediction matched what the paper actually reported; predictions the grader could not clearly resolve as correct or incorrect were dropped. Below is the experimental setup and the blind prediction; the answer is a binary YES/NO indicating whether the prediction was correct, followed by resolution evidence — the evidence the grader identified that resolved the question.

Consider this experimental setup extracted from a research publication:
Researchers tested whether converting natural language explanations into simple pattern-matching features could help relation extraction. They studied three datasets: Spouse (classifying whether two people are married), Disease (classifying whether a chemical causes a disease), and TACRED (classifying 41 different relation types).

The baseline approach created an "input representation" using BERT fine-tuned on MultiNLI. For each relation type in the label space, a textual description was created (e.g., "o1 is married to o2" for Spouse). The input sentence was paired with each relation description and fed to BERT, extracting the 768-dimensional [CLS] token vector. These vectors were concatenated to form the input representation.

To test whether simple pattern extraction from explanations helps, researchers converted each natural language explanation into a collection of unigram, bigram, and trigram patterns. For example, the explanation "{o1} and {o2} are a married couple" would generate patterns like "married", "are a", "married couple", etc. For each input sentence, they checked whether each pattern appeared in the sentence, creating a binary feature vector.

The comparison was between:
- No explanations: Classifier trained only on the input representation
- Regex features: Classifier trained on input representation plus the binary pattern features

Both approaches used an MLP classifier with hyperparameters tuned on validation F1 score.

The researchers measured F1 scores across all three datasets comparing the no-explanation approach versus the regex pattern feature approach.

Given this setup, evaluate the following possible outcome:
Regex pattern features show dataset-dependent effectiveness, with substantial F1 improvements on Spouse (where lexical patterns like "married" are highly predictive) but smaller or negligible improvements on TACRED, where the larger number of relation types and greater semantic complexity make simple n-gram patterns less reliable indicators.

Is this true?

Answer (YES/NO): NO